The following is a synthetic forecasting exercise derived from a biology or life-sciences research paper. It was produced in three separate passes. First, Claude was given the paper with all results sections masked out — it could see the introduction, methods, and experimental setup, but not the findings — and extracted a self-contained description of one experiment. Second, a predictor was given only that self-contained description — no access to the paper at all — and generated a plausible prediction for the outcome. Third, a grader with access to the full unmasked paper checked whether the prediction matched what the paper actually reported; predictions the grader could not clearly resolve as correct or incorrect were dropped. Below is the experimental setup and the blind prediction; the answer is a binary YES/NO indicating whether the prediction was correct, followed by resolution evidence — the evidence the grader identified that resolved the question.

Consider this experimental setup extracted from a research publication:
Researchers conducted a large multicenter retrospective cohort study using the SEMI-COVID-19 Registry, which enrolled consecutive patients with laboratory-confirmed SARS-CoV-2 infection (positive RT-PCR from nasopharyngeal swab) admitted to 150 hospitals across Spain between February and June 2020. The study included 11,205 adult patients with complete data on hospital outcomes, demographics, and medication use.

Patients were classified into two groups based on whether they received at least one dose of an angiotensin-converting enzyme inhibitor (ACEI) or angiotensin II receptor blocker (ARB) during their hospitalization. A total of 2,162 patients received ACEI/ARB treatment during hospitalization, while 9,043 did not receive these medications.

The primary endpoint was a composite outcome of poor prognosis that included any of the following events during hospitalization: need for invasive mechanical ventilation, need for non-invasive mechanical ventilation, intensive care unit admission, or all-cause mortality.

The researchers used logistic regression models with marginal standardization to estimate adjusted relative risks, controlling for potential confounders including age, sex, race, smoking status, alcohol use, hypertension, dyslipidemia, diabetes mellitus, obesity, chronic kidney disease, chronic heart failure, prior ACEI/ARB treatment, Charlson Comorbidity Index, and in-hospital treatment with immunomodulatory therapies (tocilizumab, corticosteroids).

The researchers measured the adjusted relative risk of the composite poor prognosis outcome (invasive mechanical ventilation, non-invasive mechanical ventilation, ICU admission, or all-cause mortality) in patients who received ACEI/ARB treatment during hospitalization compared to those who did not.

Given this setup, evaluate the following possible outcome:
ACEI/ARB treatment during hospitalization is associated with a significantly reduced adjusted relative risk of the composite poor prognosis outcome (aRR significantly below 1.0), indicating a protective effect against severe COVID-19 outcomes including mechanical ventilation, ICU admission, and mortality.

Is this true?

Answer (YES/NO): NO